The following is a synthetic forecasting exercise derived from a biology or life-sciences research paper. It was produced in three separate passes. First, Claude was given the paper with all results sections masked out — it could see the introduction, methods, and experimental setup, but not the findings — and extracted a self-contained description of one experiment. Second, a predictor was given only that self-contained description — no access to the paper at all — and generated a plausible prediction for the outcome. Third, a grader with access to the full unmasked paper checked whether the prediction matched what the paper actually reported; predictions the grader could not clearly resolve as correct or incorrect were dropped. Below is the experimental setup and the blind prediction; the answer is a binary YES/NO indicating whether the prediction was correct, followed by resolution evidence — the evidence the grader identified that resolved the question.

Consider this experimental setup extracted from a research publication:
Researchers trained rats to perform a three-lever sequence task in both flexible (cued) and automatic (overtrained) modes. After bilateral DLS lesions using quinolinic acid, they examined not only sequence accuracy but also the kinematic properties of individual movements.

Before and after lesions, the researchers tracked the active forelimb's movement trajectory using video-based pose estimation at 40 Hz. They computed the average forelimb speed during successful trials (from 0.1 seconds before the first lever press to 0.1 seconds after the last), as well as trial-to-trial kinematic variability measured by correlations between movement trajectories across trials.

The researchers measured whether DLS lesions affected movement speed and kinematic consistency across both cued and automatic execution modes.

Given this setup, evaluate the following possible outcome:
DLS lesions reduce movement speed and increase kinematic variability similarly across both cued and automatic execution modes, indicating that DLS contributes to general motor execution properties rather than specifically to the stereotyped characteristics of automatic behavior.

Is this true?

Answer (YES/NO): YES